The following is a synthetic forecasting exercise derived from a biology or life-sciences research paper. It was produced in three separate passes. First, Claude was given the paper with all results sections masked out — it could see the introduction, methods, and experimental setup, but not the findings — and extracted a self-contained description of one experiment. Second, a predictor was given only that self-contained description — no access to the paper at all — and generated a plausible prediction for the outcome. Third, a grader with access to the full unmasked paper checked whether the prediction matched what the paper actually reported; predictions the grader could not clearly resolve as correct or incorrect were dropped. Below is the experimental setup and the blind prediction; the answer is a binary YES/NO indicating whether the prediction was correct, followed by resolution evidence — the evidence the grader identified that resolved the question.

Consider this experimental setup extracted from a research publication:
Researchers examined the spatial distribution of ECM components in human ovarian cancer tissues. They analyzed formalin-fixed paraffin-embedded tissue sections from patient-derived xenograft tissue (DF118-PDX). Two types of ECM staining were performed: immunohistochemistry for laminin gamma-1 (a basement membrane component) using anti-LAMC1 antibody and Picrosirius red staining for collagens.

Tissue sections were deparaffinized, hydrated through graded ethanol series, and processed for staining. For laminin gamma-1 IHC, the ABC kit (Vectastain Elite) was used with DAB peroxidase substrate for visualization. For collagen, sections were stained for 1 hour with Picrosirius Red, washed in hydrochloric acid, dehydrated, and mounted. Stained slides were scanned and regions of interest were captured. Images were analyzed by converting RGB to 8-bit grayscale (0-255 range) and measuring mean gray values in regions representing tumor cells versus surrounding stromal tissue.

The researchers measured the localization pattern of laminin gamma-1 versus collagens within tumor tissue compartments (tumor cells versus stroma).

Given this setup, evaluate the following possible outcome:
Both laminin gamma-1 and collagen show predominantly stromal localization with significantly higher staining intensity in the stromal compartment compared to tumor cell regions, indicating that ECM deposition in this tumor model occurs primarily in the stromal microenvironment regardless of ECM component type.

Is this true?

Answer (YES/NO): NO